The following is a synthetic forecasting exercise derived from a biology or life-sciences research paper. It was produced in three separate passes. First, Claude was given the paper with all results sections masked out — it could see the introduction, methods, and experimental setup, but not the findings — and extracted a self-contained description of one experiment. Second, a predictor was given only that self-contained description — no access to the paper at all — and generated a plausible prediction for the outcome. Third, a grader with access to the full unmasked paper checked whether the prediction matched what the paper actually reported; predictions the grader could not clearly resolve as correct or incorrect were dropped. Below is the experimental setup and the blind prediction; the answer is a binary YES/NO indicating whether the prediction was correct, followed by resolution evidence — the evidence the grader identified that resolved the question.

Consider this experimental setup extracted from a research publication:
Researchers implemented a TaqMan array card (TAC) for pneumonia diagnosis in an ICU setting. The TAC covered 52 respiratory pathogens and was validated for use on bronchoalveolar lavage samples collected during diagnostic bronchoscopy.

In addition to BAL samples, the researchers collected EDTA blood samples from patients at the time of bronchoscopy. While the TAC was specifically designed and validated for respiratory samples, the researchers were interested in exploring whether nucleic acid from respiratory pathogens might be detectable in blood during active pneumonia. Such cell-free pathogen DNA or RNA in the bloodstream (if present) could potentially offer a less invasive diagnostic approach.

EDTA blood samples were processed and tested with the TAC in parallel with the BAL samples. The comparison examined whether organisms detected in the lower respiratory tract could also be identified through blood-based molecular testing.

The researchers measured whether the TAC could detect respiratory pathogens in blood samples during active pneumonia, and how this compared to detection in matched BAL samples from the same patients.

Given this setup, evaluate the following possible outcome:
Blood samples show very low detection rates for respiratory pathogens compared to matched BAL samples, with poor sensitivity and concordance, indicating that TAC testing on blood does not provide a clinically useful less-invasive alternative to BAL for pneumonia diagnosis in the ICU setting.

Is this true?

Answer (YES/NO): YES